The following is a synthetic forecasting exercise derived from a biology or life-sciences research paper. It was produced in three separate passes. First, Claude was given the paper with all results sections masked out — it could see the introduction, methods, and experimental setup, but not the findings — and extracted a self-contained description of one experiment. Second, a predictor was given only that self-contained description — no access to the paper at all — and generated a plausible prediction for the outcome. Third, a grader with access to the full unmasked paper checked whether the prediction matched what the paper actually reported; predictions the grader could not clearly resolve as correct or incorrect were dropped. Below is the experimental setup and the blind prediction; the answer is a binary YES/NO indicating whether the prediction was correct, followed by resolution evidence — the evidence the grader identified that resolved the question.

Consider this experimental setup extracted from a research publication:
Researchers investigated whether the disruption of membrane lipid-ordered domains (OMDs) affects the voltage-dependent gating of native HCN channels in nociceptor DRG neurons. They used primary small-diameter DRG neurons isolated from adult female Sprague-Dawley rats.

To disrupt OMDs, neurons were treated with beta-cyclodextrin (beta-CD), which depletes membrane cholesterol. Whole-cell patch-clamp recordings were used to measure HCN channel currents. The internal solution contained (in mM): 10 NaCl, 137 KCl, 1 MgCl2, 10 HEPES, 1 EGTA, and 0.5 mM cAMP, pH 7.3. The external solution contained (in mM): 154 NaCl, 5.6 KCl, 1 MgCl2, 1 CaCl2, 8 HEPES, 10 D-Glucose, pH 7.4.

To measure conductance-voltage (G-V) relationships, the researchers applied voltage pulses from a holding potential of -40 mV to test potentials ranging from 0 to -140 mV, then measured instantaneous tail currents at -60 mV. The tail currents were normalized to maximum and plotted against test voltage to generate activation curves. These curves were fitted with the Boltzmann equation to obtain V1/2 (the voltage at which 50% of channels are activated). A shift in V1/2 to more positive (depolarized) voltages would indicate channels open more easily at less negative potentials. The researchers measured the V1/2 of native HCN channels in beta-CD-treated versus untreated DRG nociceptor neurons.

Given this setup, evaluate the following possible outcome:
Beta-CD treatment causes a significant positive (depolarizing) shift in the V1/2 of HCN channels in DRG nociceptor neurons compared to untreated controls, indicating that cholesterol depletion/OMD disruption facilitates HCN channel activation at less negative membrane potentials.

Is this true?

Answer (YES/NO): NO